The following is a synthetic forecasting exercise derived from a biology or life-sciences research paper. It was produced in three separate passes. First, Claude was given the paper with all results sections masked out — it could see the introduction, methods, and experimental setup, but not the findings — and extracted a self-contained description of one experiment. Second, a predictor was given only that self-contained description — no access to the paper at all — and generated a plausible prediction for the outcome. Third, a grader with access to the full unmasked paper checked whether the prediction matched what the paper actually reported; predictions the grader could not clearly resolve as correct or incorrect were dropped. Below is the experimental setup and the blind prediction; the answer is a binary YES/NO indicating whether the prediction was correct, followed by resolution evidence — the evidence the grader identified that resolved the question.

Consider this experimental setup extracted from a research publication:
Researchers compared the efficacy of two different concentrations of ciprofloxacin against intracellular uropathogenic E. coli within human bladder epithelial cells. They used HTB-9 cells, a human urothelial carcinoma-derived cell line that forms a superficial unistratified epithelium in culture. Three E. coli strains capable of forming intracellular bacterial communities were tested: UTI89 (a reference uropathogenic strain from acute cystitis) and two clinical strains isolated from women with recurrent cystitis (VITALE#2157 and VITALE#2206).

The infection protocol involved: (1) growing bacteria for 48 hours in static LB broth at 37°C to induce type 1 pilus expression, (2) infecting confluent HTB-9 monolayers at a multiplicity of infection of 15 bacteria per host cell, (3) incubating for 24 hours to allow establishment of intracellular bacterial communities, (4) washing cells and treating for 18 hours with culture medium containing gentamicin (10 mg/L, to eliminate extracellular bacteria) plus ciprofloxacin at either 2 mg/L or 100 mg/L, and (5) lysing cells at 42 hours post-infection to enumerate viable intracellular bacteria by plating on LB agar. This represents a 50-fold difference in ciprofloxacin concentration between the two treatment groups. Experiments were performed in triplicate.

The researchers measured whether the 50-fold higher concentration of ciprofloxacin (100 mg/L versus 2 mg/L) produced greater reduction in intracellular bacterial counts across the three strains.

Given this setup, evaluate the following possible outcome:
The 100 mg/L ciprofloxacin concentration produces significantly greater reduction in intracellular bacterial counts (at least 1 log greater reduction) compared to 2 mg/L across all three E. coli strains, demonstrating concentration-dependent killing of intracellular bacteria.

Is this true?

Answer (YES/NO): NO